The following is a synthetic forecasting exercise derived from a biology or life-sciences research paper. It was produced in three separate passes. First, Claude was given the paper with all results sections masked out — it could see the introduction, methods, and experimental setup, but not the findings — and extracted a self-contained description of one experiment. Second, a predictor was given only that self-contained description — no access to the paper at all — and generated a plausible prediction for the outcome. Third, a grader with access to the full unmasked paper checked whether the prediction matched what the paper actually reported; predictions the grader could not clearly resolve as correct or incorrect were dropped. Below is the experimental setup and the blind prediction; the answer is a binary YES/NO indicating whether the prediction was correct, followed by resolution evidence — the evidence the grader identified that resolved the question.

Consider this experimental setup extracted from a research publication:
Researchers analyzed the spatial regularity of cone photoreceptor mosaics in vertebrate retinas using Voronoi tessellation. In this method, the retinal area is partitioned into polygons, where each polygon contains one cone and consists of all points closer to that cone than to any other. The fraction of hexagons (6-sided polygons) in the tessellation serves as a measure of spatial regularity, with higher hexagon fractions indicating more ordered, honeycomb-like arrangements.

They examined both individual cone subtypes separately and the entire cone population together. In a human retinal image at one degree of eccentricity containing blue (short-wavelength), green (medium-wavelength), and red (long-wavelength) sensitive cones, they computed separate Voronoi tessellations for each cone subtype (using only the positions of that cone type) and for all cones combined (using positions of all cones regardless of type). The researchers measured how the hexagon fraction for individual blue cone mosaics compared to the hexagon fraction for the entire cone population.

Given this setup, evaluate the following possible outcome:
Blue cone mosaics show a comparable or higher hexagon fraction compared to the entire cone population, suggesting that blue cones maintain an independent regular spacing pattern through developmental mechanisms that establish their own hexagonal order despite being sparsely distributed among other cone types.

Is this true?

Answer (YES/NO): NO